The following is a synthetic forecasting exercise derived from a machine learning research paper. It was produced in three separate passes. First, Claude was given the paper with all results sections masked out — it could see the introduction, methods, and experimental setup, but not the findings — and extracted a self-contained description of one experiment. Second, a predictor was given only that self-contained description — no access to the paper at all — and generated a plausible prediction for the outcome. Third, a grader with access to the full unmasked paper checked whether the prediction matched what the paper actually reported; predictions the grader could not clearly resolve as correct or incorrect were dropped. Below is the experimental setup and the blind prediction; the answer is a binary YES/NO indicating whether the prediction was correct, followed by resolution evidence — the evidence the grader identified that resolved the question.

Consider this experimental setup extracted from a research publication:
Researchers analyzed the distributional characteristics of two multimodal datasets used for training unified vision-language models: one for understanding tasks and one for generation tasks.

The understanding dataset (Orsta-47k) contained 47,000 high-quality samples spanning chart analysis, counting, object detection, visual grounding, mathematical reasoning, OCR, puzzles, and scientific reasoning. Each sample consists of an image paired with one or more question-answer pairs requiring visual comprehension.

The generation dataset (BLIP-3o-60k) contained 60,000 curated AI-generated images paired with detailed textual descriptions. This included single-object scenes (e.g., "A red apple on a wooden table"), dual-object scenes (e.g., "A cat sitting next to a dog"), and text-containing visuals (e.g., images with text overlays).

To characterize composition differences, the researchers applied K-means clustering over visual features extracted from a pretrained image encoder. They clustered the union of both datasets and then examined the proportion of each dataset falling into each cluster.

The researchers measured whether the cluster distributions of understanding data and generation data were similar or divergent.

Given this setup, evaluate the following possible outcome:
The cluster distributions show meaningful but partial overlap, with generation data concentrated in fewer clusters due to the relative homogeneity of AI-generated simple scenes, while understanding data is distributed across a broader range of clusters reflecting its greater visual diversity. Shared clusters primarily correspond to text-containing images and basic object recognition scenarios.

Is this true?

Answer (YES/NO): NO